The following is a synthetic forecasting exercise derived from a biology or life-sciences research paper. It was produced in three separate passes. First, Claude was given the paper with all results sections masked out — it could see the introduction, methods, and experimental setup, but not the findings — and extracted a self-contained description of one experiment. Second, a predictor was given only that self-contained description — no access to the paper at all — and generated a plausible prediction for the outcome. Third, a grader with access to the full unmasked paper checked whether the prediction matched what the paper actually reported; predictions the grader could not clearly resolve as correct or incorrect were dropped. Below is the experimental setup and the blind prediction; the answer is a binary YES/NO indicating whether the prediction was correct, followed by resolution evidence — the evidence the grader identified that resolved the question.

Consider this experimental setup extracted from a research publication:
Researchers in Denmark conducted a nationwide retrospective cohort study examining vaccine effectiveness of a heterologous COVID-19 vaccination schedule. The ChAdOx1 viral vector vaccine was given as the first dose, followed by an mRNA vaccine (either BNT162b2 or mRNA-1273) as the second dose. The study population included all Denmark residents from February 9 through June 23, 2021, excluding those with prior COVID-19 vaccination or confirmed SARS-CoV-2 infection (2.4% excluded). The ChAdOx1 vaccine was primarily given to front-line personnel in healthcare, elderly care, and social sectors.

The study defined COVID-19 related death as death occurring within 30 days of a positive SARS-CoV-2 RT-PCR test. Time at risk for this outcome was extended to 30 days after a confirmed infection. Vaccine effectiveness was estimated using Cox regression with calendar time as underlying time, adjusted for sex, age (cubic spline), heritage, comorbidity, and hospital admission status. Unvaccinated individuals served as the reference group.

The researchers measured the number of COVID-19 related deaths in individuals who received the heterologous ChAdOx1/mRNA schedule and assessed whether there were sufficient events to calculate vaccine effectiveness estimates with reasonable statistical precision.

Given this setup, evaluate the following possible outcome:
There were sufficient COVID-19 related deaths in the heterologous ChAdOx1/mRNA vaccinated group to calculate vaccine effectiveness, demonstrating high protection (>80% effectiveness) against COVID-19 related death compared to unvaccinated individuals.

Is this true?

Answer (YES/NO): NO